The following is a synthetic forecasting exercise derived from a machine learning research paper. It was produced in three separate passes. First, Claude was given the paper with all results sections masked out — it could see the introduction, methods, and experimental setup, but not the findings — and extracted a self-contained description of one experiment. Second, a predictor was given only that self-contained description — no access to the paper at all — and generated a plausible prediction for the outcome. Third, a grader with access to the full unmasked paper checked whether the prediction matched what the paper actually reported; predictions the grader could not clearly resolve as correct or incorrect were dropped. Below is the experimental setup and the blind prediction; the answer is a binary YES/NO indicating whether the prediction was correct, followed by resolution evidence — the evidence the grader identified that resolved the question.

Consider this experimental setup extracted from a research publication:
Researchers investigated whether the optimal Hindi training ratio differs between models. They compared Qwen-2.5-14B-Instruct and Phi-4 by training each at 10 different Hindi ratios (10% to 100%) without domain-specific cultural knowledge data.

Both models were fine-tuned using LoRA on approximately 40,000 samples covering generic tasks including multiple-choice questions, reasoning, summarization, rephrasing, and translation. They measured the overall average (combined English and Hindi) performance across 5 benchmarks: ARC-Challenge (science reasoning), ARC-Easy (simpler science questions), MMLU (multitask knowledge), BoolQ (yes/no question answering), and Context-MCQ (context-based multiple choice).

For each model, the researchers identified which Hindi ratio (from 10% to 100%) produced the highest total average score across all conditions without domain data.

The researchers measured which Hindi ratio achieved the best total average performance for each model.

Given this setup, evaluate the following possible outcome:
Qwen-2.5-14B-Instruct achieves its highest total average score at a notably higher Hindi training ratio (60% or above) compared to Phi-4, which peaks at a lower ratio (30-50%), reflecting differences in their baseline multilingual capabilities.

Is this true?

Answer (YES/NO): YES